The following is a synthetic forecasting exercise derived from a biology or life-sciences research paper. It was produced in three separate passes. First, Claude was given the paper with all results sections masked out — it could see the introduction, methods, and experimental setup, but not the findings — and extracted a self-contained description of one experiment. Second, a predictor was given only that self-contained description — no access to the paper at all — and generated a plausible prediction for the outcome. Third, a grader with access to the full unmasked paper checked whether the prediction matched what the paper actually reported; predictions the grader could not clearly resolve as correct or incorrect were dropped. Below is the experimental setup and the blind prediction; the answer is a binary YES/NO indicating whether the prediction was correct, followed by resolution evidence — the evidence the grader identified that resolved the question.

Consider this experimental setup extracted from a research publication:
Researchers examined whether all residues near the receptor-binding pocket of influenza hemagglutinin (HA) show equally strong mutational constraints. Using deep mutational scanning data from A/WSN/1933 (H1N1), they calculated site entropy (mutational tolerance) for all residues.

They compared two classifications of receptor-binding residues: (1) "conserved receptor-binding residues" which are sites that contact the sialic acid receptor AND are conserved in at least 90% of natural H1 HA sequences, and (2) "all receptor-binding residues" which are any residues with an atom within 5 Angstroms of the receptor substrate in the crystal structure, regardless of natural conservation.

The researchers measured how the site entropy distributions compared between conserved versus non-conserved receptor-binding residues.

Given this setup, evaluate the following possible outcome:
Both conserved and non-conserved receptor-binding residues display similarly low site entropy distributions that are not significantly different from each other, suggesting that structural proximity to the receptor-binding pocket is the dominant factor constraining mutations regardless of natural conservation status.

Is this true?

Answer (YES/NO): NO